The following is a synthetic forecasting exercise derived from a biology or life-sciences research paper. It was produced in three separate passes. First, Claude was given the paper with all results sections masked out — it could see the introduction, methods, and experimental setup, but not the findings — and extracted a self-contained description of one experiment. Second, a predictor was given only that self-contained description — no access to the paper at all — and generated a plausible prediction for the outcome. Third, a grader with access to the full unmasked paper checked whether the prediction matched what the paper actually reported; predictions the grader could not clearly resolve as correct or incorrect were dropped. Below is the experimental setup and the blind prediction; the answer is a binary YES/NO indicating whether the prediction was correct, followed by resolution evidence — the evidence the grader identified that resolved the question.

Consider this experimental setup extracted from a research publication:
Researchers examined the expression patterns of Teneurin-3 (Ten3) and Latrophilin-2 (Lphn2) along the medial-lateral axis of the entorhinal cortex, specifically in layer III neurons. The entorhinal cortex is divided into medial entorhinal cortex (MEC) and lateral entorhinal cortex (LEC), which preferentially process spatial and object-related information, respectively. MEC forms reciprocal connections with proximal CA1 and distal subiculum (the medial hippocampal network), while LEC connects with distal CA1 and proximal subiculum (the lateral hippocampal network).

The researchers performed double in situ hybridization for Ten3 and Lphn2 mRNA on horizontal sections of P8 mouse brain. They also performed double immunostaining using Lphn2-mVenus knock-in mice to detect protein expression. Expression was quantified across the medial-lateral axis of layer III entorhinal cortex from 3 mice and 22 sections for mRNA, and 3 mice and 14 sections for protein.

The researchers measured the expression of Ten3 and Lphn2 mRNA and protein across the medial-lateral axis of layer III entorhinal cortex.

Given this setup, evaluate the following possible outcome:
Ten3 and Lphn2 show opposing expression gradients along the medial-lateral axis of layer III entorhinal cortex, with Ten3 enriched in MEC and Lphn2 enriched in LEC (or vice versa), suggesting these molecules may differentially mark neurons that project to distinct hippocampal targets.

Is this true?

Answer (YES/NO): YES